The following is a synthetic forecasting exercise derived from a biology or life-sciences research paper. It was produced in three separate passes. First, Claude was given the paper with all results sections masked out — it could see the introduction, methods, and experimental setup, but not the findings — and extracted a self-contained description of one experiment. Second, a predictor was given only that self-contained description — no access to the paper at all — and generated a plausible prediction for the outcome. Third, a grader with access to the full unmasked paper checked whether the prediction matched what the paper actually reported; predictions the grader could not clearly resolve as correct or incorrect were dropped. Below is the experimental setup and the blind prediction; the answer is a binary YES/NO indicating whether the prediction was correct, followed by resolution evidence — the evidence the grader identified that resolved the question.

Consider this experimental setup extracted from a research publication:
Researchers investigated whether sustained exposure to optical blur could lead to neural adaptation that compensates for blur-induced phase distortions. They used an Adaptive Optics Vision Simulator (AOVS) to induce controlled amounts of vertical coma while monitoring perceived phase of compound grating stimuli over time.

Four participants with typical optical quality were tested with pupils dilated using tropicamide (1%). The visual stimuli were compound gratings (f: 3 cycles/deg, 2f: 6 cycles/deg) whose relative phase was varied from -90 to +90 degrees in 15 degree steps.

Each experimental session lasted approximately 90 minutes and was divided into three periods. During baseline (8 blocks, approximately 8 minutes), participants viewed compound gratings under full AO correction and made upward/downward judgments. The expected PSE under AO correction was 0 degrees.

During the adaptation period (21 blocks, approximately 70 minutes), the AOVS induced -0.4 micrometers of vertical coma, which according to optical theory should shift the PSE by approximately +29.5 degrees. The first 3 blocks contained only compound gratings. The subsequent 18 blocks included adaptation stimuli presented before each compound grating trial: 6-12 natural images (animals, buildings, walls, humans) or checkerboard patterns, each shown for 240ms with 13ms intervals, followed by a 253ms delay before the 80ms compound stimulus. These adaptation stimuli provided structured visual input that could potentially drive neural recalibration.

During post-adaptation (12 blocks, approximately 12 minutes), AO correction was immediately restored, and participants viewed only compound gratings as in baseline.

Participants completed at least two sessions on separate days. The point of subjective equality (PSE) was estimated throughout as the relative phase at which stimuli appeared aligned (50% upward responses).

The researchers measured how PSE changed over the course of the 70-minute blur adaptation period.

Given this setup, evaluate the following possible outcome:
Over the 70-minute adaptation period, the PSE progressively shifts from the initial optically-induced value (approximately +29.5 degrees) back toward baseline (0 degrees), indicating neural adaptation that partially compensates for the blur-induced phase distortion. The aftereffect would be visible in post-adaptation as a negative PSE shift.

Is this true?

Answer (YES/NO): YES